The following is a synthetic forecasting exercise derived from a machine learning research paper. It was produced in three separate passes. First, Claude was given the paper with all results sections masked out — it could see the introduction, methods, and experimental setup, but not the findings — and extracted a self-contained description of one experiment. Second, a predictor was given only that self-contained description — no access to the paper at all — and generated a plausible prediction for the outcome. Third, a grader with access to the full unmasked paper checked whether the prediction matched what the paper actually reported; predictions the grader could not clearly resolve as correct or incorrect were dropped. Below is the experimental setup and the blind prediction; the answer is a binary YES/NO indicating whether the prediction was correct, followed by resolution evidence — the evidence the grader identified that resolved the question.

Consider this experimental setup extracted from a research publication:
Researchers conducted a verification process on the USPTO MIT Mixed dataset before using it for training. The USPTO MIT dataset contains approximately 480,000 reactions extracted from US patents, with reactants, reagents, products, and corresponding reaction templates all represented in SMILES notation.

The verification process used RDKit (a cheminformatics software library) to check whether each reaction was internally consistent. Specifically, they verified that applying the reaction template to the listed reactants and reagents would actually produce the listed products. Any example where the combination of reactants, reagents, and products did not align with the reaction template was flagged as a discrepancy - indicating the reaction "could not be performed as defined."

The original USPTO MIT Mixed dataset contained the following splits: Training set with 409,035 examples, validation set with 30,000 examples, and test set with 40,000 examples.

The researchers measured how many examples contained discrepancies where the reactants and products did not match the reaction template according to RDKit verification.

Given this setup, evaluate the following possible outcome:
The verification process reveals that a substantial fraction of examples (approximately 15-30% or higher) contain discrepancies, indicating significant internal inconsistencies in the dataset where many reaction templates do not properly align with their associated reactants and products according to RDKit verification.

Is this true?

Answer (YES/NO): NO